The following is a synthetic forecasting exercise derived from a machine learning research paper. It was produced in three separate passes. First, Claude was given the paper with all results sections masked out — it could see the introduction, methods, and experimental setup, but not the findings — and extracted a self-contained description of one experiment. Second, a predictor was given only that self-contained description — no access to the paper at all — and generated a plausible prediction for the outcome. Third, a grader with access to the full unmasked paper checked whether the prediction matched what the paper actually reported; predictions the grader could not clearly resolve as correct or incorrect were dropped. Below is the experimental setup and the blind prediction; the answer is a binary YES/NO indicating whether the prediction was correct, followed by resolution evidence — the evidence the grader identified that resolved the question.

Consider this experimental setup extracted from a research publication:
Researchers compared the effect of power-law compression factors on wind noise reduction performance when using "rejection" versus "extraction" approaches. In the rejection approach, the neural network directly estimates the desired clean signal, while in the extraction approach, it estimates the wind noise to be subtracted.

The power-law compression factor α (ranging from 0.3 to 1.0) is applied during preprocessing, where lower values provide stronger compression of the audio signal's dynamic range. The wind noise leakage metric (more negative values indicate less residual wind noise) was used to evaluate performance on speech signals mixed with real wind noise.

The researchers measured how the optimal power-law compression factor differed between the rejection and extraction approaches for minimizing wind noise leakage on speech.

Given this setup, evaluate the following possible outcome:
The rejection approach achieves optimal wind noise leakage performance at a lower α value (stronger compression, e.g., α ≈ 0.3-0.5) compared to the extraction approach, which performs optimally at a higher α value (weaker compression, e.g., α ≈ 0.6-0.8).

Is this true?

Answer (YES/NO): NO